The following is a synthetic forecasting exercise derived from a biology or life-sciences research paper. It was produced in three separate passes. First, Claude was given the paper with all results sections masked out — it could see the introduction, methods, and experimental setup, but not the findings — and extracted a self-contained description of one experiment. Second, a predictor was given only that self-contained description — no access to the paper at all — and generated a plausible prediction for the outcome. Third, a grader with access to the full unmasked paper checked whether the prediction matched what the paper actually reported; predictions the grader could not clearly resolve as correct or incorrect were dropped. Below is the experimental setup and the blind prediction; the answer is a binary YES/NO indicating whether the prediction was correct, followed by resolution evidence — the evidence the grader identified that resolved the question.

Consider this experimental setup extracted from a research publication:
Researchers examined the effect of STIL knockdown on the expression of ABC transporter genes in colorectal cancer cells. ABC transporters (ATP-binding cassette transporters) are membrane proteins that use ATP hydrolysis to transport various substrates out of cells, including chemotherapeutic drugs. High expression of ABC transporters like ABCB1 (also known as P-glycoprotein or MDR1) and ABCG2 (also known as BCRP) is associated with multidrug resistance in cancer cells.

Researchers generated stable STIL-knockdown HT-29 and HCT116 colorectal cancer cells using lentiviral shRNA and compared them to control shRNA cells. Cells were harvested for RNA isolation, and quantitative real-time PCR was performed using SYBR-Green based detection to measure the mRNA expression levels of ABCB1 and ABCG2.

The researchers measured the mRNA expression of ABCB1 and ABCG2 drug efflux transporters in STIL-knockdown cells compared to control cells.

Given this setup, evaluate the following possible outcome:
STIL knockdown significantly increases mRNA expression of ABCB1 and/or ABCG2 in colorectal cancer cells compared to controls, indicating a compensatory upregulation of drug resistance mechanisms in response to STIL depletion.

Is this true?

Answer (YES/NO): NO